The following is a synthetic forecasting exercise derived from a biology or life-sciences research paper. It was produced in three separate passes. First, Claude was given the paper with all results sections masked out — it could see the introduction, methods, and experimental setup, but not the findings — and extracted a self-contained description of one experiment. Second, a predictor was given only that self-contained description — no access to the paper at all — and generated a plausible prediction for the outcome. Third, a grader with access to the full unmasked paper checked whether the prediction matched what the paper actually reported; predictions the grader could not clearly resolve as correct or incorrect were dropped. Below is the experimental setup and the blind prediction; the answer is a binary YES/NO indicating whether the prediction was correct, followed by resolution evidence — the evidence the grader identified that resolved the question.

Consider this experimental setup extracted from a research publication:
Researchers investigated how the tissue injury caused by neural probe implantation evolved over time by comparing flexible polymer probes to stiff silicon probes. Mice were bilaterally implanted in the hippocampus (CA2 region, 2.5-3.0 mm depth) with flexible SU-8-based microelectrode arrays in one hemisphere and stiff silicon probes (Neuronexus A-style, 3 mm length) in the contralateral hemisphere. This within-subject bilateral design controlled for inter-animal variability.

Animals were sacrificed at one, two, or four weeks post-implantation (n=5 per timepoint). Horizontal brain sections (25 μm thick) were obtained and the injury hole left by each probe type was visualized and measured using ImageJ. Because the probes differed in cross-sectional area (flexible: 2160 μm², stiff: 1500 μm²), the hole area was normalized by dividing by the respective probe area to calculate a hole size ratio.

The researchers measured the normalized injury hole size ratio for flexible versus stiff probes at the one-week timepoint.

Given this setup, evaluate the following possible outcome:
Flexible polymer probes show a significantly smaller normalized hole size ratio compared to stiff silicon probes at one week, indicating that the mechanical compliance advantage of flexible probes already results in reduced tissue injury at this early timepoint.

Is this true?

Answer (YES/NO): YES